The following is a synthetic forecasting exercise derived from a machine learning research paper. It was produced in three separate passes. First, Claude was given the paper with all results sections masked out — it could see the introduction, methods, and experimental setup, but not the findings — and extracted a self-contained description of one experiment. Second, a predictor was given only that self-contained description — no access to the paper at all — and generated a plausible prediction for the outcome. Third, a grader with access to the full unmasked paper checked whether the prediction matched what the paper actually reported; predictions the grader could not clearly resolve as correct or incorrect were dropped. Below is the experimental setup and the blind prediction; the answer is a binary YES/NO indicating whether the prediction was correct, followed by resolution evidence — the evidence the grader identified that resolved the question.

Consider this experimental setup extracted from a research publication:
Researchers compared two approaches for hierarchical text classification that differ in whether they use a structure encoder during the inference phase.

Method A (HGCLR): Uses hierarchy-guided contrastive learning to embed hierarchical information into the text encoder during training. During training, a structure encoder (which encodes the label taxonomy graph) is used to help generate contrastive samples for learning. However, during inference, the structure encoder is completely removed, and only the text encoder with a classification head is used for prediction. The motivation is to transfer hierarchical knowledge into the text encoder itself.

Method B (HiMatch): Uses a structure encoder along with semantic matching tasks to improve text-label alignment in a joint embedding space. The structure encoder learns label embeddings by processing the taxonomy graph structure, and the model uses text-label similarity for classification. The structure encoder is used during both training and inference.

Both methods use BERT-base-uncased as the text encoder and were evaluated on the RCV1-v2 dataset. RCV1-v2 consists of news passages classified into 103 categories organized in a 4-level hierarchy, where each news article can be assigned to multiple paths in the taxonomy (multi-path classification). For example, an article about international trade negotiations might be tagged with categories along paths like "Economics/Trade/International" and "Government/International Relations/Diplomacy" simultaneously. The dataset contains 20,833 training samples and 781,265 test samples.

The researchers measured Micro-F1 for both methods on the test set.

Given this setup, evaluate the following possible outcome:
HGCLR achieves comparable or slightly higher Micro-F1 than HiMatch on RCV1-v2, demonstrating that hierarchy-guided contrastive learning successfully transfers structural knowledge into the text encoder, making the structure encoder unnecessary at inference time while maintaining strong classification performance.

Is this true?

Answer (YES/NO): YES